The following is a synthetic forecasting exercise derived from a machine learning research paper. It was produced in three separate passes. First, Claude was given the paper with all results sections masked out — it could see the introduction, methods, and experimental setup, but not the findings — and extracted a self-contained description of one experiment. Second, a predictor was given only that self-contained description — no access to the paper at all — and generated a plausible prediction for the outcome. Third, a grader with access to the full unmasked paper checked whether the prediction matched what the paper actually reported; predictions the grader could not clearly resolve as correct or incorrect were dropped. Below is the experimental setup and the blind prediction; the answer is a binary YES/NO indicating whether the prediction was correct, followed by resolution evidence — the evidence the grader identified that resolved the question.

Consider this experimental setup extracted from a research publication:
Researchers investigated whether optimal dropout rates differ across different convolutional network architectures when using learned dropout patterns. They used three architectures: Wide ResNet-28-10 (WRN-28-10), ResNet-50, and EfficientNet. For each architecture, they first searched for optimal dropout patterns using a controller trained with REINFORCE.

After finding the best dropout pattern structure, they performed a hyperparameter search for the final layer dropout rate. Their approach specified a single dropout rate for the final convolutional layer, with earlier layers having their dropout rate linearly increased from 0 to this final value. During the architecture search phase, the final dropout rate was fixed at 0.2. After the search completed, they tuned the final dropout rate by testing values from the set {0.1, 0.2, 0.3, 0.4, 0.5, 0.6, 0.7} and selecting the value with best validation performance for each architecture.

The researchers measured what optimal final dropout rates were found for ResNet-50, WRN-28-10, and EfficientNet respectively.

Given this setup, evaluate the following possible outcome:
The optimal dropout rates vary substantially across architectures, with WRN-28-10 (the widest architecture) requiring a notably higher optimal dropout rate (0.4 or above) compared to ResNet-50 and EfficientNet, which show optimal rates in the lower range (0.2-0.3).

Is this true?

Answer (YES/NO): NO